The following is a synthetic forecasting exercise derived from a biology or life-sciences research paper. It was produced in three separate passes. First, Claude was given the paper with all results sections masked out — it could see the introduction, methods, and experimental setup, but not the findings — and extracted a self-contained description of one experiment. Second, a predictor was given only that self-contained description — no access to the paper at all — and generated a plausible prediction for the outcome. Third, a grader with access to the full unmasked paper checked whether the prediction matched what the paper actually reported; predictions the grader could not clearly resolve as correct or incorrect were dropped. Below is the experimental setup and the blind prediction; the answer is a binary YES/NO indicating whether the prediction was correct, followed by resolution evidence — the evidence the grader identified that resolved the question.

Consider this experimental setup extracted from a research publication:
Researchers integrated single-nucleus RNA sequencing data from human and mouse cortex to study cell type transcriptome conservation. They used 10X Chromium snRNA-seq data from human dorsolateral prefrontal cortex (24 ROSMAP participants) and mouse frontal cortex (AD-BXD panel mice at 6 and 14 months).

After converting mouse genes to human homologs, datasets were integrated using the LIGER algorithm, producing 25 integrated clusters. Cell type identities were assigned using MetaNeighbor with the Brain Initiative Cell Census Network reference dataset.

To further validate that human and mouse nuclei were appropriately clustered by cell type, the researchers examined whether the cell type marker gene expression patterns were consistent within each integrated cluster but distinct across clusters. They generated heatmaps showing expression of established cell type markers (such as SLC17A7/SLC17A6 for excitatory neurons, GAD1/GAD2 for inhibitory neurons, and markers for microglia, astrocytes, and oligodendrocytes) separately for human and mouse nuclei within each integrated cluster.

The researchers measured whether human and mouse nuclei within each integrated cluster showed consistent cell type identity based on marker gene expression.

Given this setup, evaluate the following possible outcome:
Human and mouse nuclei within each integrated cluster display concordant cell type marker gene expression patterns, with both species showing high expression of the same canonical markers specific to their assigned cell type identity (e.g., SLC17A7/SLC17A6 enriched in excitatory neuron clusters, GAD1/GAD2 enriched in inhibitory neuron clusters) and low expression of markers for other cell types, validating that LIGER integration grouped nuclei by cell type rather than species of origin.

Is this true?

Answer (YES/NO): YES